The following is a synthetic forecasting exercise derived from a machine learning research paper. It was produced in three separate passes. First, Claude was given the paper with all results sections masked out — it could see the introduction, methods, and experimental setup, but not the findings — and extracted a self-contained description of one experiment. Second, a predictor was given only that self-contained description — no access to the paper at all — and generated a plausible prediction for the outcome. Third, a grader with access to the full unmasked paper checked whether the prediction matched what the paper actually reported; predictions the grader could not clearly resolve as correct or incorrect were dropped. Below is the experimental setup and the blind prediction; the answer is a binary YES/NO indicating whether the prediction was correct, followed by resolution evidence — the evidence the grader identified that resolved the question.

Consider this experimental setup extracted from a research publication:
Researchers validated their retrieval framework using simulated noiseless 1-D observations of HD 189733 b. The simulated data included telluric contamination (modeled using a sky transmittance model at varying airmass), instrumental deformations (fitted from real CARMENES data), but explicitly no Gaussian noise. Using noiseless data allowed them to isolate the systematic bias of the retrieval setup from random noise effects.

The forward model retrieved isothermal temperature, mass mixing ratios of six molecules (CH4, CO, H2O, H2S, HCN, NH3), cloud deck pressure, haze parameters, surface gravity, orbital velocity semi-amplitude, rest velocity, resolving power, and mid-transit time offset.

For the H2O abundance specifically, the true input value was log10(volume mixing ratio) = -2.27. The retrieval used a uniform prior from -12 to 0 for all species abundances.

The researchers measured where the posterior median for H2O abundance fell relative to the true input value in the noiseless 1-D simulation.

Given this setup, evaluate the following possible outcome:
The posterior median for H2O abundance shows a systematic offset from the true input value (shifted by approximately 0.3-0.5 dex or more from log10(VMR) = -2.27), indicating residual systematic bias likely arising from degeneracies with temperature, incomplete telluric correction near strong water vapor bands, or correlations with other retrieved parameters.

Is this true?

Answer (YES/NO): YES